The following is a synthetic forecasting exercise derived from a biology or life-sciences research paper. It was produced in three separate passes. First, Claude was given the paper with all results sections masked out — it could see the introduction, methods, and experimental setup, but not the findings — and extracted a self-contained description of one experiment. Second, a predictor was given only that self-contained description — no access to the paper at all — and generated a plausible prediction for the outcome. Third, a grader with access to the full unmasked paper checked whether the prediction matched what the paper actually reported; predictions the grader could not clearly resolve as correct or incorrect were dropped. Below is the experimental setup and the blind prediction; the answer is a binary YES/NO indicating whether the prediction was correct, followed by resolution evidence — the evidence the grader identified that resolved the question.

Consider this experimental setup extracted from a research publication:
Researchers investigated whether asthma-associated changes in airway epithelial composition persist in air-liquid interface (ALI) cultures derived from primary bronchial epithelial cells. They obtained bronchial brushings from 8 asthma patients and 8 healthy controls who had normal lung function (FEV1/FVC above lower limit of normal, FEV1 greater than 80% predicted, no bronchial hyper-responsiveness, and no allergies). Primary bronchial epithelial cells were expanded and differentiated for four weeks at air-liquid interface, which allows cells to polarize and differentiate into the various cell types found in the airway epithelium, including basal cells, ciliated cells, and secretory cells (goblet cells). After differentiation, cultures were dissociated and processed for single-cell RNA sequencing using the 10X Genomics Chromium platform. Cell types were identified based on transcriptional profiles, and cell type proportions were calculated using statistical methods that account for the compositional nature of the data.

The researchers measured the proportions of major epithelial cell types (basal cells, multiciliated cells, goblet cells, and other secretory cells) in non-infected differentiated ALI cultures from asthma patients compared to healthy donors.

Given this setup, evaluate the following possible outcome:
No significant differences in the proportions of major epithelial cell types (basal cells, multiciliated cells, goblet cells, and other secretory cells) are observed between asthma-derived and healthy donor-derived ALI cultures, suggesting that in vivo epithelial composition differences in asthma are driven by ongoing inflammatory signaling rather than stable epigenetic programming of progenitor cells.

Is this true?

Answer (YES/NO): YES